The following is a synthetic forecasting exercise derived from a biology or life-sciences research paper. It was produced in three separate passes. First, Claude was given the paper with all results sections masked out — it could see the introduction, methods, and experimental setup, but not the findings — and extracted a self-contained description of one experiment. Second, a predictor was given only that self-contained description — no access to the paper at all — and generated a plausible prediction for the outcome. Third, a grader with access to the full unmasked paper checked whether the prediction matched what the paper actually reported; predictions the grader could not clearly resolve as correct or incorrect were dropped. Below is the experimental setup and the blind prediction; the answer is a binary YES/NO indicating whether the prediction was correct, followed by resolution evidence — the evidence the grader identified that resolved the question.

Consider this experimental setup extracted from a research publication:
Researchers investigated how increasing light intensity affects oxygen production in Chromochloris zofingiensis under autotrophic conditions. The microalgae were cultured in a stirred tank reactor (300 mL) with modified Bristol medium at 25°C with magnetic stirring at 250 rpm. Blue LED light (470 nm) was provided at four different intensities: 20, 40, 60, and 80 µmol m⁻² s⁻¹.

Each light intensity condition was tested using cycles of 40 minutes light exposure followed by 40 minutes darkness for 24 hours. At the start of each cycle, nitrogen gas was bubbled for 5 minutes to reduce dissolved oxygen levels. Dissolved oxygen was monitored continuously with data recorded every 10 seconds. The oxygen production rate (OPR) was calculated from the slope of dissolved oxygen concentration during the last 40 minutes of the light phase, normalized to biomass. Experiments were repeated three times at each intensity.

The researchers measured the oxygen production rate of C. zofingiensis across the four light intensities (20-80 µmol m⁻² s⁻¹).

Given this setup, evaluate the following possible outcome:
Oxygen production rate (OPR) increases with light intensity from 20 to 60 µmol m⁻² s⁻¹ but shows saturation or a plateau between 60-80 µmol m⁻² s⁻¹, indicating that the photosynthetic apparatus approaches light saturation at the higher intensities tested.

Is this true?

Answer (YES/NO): NO